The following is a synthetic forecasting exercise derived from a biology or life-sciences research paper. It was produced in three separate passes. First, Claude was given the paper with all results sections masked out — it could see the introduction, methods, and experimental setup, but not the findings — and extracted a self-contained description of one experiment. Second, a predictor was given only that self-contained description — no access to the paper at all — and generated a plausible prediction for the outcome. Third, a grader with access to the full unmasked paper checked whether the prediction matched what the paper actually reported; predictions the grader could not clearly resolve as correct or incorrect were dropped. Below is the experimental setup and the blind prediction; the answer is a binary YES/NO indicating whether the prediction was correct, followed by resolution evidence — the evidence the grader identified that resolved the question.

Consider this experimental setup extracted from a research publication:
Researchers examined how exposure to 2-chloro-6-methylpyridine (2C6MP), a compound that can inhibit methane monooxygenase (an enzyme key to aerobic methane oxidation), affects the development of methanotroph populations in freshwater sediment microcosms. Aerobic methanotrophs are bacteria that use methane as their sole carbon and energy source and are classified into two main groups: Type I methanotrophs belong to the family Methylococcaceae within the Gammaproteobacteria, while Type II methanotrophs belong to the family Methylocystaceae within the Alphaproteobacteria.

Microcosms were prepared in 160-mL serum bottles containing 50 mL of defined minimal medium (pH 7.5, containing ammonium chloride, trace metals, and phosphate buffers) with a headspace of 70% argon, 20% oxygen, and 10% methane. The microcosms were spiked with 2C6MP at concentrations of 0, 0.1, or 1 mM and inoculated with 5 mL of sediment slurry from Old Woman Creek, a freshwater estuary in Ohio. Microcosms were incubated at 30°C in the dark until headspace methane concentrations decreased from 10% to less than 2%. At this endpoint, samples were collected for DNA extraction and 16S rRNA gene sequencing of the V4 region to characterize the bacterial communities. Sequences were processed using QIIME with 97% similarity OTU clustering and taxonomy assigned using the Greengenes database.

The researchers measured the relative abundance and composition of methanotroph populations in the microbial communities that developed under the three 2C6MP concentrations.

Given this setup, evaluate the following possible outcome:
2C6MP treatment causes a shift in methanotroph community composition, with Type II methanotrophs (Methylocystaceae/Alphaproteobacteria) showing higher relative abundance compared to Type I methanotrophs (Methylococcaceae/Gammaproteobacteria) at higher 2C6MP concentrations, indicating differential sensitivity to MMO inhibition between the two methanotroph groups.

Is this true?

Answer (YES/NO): NO